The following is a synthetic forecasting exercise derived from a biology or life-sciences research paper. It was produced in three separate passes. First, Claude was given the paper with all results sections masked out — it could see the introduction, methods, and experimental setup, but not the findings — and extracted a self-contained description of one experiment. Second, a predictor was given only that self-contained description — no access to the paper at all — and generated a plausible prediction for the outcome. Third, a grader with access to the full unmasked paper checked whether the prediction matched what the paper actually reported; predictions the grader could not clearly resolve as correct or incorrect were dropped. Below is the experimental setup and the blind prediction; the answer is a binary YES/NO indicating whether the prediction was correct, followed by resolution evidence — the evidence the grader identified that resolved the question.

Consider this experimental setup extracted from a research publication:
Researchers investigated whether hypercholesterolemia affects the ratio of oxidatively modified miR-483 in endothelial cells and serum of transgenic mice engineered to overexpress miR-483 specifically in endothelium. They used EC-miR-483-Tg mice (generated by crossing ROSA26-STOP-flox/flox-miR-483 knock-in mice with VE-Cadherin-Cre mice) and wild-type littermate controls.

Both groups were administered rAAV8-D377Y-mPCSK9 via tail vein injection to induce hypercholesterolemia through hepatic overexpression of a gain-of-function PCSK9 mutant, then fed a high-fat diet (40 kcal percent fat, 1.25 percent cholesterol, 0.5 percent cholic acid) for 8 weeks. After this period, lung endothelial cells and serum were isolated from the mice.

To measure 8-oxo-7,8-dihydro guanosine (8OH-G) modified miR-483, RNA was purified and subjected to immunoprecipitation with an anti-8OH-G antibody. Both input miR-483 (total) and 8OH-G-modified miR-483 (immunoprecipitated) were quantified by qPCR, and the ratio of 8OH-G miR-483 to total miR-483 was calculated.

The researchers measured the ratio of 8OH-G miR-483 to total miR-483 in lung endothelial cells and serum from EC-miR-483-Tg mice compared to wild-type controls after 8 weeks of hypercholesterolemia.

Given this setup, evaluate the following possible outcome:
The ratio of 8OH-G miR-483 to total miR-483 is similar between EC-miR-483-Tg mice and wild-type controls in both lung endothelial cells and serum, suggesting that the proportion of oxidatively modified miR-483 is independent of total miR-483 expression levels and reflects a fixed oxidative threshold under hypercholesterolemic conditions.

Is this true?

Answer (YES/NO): NO